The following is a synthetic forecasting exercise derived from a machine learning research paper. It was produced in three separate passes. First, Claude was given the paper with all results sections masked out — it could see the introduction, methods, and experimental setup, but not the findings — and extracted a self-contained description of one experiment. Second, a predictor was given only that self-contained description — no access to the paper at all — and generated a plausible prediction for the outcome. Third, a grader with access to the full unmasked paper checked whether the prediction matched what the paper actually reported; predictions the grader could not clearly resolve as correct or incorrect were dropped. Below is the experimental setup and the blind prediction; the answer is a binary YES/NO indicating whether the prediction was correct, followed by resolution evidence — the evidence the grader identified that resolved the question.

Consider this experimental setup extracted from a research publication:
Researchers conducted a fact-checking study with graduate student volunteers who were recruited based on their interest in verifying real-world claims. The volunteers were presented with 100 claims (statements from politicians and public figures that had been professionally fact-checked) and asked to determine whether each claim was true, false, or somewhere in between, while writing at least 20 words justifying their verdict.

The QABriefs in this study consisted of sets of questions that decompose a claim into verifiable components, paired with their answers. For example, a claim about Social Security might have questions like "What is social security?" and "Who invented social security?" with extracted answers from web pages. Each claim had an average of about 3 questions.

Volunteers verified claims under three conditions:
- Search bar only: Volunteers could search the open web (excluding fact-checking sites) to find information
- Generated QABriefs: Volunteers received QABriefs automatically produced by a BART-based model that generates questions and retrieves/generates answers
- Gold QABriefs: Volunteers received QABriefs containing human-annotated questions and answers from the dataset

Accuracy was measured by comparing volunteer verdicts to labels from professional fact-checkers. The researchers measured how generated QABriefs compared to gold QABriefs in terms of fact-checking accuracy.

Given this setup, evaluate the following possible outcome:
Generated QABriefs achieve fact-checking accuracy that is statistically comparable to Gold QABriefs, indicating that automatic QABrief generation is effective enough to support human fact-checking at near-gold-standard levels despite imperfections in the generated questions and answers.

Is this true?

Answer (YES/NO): NO